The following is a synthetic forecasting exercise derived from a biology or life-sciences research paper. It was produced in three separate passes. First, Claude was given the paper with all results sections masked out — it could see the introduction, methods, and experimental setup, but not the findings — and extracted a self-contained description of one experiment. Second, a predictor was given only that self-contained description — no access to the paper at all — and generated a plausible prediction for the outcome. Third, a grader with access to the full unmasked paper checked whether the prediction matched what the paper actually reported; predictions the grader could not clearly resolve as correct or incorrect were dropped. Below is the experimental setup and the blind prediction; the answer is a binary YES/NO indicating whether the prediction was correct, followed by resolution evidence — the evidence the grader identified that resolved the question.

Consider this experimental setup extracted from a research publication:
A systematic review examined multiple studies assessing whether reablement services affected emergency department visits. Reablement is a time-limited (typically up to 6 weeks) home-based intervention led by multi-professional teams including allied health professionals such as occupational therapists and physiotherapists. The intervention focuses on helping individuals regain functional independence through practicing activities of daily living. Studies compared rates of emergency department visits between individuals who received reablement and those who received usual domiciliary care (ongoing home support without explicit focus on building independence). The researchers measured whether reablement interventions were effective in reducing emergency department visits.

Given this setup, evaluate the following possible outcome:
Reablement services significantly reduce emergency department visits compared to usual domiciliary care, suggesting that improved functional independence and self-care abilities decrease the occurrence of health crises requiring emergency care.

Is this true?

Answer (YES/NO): NO